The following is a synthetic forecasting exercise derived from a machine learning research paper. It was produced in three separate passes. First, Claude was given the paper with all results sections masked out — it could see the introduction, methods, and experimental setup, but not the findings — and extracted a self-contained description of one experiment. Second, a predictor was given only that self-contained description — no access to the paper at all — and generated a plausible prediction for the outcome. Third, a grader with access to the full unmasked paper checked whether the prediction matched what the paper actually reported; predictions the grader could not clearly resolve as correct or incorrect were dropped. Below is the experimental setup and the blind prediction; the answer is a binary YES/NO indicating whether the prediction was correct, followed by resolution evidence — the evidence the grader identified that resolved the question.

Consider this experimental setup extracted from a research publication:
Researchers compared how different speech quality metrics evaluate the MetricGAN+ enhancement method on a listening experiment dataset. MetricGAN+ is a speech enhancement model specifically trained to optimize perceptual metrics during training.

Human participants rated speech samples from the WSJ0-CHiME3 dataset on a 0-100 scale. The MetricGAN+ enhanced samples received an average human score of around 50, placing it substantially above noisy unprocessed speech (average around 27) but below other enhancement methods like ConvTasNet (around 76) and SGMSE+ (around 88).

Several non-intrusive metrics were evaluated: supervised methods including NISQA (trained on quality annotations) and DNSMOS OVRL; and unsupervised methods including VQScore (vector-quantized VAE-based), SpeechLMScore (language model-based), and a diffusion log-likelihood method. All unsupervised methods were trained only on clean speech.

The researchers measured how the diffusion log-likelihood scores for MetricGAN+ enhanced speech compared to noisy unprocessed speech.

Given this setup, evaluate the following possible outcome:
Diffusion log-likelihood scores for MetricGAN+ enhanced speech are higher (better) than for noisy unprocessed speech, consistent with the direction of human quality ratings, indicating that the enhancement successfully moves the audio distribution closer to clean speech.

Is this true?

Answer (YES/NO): NO